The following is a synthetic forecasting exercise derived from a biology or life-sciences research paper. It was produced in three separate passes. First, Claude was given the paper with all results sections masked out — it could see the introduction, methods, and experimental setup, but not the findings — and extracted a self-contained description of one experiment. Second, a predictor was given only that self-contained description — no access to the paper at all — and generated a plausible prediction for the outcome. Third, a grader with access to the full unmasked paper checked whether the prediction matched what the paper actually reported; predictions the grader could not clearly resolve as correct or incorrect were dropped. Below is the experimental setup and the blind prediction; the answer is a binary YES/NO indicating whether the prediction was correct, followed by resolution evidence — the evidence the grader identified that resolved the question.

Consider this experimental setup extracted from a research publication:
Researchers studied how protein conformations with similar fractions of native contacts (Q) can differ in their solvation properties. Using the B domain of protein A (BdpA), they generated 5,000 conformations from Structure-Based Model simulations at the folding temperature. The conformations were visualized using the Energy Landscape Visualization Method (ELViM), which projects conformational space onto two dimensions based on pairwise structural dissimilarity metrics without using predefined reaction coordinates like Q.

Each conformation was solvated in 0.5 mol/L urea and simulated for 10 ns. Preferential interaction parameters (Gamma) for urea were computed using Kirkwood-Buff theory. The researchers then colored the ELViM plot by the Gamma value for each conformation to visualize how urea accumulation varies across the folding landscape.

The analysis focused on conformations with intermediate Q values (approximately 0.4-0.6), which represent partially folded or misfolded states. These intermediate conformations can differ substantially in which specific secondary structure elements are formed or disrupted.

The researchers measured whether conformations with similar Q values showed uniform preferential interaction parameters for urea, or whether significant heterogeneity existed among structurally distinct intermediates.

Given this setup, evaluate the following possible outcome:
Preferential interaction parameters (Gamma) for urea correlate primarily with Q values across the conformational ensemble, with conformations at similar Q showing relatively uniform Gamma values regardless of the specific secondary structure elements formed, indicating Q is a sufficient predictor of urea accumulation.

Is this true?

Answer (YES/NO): NO